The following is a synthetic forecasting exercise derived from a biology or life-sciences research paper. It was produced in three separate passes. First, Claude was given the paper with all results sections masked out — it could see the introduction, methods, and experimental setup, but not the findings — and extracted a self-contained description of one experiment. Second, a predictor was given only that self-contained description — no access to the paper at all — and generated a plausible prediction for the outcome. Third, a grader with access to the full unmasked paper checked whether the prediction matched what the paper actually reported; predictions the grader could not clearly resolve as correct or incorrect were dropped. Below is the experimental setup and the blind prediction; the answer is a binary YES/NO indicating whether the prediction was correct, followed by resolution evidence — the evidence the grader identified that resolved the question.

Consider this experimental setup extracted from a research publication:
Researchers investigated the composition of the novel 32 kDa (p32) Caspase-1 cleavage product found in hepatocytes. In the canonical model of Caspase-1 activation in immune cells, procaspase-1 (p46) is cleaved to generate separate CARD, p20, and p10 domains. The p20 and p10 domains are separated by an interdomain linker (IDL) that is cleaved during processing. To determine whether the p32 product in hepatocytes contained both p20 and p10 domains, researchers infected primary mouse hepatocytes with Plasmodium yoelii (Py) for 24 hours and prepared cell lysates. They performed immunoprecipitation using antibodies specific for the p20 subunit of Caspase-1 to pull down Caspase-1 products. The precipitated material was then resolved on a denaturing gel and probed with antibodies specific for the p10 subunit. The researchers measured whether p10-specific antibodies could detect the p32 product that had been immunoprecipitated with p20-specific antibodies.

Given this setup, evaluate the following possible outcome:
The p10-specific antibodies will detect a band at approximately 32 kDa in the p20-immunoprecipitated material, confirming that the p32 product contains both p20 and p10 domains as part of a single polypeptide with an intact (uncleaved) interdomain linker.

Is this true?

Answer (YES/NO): YES